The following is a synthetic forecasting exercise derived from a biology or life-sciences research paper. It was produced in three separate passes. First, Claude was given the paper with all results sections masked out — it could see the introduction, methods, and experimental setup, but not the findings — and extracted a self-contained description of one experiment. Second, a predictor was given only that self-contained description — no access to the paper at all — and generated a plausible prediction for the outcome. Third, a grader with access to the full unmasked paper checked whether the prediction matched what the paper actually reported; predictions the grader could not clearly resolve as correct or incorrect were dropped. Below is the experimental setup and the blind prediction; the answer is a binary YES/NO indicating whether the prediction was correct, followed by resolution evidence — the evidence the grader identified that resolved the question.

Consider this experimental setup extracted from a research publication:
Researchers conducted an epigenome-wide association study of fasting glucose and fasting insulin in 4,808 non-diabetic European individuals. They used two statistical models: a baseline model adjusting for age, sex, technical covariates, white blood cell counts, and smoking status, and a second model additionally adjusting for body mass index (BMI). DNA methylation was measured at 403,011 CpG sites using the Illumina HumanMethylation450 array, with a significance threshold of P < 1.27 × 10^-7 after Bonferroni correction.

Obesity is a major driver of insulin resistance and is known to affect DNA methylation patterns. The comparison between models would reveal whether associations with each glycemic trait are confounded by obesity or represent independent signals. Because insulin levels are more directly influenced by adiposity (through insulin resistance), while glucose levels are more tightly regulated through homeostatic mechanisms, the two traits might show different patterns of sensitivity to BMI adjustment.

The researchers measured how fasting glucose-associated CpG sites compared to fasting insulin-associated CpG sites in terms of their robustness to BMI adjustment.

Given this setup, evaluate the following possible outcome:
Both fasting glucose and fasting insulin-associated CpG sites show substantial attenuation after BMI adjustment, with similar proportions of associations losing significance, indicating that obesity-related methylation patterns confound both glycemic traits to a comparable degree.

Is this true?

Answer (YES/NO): NO